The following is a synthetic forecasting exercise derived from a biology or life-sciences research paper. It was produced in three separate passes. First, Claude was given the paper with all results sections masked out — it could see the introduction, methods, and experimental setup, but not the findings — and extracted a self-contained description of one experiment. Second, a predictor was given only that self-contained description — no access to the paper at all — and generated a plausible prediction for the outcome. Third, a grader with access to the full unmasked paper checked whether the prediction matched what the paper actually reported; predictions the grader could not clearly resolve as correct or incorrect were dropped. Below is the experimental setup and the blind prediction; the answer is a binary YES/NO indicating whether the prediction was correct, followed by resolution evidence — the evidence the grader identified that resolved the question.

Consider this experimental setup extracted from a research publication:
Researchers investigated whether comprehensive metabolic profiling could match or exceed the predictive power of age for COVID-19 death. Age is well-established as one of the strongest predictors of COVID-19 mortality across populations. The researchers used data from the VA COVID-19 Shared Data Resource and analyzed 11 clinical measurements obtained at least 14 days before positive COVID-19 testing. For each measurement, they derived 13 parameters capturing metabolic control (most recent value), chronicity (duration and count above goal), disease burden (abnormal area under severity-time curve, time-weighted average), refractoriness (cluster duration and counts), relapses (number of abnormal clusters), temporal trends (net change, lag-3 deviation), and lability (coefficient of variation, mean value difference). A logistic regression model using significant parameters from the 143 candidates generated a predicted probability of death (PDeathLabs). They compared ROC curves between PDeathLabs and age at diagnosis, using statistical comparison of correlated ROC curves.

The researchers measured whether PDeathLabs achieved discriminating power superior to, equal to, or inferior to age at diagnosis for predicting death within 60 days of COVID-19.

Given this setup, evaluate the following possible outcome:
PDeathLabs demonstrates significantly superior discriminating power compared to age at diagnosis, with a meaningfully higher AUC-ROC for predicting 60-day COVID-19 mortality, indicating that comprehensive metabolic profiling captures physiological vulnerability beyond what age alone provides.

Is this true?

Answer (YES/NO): NO